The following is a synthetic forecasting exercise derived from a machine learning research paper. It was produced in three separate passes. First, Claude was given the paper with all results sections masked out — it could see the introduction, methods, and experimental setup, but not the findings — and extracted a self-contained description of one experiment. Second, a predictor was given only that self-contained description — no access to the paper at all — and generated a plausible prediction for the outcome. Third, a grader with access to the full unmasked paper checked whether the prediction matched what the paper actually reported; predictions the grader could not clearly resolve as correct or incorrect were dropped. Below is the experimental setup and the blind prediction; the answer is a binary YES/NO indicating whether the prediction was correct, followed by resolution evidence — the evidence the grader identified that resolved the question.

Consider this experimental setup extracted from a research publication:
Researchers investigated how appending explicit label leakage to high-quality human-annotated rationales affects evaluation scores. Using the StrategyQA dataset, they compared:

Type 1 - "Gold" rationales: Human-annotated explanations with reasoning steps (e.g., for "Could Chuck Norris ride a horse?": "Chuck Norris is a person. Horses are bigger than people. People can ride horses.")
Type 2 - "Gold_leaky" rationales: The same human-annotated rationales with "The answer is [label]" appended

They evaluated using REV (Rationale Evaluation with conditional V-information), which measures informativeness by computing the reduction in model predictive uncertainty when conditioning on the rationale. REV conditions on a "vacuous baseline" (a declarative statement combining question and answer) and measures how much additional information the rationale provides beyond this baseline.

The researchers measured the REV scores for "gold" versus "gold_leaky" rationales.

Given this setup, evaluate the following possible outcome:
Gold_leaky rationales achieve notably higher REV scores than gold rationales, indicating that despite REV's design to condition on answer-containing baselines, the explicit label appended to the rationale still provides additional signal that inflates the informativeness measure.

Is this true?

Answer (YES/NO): YES